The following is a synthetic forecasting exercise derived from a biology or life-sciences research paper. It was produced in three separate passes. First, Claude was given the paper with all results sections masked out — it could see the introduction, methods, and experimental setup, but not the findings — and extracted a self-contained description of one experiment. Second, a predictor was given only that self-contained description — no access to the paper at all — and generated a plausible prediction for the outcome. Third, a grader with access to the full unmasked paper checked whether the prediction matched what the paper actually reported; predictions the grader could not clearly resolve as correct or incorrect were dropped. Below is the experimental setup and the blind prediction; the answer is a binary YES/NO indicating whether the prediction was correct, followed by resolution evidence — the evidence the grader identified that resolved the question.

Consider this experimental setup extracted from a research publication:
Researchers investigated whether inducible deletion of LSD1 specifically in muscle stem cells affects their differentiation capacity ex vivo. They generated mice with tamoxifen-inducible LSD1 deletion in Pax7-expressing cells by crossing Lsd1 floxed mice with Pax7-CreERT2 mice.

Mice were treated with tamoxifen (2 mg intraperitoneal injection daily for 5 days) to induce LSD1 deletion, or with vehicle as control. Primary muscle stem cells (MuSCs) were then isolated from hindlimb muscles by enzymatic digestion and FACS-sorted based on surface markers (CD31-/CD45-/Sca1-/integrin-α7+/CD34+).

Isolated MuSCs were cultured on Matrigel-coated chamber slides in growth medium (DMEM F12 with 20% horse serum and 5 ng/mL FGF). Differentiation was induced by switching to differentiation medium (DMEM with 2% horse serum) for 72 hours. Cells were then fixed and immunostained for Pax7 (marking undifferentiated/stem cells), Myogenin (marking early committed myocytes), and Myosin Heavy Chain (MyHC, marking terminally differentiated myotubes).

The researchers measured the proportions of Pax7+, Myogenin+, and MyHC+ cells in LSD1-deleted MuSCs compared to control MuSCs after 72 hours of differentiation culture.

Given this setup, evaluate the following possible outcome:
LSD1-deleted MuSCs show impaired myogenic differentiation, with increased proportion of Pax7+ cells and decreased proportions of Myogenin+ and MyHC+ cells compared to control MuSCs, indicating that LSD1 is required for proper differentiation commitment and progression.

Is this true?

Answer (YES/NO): YES